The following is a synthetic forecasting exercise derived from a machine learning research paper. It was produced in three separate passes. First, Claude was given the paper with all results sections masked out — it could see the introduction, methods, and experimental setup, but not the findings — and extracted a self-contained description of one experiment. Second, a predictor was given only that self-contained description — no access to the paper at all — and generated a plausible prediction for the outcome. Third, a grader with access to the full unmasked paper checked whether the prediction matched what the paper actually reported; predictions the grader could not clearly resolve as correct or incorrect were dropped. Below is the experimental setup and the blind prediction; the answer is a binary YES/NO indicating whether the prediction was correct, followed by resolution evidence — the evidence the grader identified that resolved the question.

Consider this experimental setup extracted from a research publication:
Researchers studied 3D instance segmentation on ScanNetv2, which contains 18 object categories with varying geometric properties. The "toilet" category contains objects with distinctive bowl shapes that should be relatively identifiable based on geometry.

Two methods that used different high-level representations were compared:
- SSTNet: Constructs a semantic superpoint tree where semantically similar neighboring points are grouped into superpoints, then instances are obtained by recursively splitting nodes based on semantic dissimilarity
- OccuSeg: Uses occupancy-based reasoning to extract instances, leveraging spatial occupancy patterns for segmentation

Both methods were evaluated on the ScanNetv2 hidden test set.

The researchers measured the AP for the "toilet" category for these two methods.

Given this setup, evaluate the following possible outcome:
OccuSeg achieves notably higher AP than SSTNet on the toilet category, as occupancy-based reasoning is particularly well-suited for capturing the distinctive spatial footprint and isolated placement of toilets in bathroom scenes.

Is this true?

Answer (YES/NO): NO